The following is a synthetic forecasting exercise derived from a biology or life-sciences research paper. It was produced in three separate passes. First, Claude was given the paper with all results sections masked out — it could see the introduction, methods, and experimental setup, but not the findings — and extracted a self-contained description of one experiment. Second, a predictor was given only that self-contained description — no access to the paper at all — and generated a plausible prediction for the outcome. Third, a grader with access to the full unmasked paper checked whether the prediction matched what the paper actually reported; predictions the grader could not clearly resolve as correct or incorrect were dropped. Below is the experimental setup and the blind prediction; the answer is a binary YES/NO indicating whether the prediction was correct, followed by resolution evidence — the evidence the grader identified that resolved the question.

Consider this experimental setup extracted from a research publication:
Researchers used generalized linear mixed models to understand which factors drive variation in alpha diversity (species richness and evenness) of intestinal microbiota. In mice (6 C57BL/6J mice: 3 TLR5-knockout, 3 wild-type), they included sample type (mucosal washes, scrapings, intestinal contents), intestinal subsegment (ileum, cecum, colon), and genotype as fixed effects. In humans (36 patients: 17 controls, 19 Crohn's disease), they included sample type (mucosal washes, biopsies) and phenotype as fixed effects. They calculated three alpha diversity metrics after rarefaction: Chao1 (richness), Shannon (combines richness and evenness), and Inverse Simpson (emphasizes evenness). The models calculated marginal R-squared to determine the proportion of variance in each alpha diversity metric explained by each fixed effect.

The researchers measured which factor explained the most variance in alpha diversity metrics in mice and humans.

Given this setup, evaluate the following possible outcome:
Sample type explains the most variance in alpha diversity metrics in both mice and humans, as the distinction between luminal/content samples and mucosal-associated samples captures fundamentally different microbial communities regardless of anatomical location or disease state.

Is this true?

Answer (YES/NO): NO